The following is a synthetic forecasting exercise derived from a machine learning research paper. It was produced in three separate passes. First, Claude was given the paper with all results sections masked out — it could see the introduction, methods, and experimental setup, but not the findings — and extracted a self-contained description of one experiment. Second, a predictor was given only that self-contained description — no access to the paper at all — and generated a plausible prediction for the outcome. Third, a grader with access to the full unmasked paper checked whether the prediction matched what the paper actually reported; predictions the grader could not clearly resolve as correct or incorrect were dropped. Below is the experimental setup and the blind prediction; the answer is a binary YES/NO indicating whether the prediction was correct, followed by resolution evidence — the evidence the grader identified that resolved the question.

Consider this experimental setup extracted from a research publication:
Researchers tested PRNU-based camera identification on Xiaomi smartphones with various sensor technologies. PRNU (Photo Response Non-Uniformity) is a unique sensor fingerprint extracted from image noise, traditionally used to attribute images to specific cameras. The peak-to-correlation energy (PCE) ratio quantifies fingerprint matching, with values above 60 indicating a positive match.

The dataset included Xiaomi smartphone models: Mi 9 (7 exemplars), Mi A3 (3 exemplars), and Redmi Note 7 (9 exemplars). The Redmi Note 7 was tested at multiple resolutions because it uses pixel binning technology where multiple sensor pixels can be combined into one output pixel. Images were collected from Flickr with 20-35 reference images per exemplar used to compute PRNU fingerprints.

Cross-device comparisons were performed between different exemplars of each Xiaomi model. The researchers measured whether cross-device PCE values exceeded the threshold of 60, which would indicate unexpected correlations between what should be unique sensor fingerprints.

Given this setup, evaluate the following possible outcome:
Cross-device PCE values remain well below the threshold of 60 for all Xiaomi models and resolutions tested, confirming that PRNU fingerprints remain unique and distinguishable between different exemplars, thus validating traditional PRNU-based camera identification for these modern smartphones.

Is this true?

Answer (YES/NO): NO